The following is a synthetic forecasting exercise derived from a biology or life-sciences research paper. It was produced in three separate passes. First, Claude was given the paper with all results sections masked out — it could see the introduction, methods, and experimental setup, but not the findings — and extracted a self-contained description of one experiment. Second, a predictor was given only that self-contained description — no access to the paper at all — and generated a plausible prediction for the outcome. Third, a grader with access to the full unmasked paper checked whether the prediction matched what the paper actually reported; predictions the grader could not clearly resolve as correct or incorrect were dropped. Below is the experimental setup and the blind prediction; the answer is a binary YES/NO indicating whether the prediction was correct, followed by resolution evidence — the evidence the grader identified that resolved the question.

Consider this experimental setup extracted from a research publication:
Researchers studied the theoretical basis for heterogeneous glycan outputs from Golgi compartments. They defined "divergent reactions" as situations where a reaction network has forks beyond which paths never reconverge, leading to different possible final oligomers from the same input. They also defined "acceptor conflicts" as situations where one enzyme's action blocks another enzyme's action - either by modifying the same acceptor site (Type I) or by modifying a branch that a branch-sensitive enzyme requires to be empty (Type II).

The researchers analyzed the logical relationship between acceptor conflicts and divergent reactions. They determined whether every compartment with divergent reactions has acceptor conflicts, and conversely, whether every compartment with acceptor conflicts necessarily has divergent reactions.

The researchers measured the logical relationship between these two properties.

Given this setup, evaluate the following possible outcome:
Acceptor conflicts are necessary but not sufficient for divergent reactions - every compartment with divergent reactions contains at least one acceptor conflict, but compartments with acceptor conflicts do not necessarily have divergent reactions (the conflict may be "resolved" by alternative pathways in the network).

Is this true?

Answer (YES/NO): YES